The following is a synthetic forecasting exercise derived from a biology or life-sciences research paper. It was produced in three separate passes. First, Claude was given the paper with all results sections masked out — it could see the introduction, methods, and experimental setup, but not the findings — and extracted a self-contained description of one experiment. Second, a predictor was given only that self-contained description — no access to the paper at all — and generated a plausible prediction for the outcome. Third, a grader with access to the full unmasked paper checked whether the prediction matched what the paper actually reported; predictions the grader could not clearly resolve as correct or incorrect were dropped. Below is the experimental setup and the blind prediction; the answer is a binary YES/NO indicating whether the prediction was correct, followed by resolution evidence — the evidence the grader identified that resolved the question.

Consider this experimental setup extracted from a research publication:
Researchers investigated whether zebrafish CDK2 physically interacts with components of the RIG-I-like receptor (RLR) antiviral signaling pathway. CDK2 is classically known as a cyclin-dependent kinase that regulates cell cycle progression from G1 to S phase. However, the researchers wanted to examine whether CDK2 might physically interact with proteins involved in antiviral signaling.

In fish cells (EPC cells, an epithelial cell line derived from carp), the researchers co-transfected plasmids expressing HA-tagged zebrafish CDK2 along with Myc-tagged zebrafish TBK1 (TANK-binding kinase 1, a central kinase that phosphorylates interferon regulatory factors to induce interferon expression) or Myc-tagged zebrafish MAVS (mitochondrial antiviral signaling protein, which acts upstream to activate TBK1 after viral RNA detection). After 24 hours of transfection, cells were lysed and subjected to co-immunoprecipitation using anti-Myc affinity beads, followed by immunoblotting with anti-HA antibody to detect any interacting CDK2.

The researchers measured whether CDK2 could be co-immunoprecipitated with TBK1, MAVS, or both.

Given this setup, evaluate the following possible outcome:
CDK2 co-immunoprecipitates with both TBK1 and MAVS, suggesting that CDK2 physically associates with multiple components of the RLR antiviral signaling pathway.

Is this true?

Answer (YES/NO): NO